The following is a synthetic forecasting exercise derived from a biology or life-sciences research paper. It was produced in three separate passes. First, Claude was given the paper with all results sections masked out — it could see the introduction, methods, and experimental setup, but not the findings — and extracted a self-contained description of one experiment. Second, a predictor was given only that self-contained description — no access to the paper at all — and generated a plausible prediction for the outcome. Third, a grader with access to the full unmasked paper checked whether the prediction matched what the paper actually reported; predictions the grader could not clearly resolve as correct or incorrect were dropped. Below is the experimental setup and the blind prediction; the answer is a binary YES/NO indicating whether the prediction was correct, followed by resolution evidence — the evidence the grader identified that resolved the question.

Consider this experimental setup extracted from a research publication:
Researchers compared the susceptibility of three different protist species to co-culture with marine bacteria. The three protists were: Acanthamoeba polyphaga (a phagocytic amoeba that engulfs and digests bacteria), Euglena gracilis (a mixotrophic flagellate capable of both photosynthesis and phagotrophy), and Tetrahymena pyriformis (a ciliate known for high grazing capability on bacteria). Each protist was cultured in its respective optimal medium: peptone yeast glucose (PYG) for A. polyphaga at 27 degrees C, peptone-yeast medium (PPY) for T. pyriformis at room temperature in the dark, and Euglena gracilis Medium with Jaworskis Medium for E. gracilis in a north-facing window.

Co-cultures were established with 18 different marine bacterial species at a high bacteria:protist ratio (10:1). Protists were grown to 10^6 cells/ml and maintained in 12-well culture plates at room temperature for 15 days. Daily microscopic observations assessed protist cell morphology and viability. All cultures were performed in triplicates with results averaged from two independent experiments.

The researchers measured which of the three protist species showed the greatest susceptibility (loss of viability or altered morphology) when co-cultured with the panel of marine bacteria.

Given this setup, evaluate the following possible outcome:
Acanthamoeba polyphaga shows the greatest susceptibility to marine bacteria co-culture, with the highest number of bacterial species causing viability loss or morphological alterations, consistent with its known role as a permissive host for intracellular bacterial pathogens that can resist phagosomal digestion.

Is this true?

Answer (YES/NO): YES